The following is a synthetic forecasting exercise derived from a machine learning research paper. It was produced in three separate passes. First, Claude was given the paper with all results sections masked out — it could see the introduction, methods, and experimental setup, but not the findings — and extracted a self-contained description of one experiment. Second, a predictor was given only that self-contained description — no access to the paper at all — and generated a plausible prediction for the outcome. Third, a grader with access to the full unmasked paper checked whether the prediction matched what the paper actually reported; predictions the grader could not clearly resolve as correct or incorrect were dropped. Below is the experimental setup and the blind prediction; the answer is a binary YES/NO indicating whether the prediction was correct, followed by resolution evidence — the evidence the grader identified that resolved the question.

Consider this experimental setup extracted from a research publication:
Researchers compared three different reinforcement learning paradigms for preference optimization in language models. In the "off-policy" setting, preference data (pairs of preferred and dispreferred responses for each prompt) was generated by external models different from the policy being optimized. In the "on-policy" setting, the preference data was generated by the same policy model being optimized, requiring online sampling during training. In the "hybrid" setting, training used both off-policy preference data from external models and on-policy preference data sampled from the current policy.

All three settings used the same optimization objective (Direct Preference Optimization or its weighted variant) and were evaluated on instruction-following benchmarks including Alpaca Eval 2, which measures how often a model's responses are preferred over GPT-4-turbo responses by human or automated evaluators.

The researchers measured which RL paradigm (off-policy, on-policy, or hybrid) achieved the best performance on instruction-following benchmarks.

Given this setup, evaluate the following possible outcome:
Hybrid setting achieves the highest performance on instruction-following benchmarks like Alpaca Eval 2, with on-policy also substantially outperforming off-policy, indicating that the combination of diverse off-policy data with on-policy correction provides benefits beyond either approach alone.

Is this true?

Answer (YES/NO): NO